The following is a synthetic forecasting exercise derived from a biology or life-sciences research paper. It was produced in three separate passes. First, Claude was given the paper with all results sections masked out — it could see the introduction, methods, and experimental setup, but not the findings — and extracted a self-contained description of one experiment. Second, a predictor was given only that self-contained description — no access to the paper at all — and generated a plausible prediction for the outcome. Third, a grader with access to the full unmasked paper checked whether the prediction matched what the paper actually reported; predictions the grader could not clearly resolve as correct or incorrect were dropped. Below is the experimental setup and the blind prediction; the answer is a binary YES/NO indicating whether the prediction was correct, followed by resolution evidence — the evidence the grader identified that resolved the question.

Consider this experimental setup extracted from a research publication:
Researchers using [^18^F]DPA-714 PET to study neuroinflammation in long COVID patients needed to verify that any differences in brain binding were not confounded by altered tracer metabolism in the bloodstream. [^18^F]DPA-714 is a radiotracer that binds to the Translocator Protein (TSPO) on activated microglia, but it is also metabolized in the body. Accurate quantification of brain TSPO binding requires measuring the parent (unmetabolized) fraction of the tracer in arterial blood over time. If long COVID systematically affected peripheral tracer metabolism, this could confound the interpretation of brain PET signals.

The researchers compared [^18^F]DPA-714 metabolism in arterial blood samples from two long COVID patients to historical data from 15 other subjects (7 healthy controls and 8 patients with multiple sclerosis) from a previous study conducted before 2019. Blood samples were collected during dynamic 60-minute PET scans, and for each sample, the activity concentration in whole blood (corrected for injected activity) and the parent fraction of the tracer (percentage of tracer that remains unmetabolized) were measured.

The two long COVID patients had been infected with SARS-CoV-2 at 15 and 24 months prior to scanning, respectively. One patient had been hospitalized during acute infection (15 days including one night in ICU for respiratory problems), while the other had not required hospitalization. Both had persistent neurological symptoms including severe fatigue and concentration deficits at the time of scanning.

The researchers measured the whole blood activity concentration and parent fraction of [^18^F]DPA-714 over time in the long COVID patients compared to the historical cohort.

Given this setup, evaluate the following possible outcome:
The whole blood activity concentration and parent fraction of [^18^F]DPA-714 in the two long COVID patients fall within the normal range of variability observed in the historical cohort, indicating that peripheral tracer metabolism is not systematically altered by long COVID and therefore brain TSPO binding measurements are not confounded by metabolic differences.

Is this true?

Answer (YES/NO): YES